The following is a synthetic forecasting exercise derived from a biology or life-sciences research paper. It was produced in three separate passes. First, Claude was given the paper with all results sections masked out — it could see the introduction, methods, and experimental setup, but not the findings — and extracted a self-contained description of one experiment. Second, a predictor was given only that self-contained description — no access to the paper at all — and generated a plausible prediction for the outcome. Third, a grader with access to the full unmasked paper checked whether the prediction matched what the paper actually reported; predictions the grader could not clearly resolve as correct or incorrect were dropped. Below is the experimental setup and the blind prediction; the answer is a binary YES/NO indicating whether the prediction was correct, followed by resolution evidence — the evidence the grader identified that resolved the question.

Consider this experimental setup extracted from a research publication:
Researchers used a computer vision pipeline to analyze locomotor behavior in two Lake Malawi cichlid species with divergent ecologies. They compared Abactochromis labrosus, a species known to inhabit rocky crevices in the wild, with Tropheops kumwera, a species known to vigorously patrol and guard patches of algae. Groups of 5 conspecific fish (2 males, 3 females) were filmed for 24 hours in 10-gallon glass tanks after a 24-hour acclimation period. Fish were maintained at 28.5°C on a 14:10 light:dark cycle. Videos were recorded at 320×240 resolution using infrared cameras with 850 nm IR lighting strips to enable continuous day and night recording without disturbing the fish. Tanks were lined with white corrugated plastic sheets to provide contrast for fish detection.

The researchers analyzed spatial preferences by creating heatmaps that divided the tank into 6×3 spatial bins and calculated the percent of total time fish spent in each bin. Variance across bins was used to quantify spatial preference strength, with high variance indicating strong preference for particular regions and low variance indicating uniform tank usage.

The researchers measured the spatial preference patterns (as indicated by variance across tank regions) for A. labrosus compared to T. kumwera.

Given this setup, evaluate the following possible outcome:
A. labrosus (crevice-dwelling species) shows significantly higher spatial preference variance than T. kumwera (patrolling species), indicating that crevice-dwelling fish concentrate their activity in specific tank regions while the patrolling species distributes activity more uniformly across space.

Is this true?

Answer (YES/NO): YES